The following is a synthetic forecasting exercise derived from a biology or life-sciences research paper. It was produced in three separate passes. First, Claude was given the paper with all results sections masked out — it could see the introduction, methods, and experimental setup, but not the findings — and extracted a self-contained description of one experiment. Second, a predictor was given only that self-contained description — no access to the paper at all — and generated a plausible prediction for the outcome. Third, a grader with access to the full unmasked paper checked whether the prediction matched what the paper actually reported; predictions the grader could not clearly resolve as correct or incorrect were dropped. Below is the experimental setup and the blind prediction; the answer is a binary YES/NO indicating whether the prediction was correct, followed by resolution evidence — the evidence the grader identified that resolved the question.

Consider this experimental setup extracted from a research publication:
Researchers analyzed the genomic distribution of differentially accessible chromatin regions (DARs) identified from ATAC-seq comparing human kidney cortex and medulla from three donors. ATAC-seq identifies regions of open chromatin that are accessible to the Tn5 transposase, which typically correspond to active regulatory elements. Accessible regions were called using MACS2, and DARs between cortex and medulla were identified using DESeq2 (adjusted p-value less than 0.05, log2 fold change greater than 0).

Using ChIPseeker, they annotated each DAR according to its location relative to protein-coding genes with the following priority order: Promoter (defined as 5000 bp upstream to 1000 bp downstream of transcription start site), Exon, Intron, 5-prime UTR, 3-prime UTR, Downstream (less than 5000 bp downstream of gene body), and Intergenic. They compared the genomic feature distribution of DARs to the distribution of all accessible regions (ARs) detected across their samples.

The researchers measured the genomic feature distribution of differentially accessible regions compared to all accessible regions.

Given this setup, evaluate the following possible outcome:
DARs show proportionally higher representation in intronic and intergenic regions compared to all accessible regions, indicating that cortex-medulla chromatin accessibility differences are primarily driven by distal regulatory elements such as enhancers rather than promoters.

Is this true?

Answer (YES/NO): NO